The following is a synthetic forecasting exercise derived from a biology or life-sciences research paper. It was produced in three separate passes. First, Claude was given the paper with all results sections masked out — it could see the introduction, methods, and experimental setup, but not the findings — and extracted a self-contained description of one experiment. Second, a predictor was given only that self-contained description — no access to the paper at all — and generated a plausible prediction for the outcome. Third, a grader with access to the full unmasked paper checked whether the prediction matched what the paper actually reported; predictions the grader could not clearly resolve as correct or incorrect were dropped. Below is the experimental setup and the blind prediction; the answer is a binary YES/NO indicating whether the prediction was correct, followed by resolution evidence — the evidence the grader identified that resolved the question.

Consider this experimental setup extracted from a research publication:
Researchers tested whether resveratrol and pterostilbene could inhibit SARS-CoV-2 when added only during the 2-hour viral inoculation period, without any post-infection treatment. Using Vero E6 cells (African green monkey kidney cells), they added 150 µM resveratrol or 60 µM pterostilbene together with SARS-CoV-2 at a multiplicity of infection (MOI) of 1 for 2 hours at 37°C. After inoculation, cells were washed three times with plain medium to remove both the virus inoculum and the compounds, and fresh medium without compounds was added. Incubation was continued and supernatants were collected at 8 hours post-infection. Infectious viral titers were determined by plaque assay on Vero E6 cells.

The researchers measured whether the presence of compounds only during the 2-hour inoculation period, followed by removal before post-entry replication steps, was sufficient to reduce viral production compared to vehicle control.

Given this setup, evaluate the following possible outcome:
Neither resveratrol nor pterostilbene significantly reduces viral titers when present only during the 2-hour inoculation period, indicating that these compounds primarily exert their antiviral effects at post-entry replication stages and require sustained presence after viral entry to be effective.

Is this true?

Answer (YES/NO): YES